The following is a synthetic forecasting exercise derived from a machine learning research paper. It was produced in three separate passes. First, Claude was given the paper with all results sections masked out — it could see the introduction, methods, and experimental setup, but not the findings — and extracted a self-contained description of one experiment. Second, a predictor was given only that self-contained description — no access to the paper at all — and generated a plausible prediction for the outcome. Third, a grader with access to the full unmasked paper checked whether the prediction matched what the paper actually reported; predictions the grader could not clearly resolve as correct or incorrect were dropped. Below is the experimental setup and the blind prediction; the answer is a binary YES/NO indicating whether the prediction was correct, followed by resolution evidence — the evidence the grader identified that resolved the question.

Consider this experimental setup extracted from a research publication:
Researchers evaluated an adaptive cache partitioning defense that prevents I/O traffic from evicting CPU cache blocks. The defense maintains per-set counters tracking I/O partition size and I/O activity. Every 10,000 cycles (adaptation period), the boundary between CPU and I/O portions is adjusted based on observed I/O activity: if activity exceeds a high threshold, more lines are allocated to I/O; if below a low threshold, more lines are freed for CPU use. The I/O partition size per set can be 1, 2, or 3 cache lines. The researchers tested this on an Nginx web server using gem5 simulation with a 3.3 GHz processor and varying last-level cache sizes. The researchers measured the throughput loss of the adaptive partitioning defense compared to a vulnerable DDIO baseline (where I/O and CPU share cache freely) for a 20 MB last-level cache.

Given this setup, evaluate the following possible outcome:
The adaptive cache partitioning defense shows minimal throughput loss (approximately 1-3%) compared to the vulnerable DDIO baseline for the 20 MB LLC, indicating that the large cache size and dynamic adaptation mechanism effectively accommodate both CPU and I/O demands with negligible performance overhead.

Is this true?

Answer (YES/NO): YES